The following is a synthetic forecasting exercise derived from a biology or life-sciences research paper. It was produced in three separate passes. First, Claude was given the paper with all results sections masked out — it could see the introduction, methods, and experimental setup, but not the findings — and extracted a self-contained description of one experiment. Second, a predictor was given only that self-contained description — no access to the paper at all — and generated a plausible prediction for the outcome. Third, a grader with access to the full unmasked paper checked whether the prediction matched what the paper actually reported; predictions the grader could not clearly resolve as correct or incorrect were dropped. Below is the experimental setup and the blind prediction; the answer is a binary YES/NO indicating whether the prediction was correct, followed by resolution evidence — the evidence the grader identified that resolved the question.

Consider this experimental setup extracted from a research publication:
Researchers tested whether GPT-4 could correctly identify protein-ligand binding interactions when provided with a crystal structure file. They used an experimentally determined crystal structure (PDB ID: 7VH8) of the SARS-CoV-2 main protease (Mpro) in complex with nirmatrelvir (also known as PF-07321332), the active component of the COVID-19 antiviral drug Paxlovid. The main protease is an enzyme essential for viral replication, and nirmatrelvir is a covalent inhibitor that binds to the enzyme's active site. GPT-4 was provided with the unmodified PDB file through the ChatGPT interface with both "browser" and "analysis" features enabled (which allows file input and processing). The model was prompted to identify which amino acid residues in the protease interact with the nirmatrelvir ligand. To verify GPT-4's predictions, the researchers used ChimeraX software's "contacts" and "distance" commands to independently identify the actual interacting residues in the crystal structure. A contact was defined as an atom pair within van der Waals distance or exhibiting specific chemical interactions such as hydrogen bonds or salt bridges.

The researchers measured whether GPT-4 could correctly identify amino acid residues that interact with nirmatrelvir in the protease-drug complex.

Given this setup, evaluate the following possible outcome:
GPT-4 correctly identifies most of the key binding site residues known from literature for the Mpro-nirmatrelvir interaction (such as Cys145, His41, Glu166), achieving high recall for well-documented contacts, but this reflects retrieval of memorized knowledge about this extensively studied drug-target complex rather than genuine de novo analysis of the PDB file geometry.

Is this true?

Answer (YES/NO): NO